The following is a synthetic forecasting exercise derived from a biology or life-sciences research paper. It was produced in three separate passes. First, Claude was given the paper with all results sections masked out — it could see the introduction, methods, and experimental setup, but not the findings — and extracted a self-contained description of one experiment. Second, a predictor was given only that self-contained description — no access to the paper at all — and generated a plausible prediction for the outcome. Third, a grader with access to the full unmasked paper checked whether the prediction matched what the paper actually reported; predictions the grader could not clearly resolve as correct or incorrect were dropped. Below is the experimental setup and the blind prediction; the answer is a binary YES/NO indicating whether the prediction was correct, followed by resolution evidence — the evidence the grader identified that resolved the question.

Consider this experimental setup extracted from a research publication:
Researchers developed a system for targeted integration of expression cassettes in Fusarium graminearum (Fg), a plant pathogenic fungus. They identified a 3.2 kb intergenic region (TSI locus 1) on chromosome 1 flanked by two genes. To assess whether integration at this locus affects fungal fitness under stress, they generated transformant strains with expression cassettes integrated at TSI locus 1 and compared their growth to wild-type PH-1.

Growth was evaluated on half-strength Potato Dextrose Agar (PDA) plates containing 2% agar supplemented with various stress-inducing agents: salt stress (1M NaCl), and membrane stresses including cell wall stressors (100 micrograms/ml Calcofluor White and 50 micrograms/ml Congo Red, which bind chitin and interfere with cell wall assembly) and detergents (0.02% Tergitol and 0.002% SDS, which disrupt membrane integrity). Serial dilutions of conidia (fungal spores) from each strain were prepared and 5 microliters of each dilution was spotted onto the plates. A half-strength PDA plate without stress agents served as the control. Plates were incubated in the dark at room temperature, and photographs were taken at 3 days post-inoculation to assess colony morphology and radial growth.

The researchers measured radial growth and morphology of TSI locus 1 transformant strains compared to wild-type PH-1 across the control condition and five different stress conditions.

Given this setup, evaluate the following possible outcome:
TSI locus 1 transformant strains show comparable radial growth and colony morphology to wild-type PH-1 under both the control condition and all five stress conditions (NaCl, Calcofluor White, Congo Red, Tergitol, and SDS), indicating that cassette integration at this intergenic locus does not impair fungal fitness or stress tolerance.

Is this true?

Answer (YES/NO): YES